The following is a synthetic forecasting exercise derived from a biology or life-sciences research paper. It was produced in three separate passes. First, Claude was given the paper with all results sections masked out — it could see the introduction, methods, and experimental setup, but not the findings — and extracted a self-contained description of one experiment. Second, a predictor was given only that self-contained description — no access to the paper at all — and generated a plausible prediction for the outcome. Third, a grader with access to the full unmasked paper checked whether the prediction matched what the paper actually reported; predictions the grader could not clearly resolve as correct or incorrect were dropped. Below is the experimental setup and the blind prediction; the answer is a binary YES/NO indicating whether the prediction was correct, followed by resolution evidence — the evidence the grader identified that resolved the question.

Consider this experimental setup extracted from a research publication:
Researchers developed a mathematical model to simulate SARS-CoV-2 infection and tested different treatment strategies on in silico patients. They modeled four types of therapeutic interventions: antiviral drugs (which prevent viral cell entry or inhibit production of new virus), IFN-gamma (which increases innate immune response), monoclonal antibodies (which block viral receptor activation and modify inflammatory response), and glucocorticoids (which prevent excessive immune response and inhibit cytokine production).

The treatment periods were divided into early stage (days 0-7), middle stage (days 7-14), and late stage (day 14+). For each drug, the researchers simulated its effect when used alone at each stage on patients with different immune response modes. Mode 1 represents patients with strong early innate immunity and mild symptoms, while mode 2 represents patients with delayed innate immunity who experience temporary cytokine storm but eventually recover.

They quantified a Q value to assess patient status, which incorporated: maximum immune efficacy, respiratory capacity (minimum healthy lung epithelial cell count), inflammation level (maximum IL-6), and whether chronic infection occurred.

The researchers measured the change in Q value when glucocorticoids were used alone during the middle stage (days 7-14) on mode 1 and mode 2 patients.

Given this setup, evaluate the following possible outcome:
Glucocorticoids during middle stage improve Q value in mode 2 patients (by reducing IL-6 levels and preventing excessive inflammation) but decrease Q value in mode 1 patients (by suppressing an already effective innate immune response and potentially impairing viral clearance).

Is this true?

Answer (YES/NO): NO